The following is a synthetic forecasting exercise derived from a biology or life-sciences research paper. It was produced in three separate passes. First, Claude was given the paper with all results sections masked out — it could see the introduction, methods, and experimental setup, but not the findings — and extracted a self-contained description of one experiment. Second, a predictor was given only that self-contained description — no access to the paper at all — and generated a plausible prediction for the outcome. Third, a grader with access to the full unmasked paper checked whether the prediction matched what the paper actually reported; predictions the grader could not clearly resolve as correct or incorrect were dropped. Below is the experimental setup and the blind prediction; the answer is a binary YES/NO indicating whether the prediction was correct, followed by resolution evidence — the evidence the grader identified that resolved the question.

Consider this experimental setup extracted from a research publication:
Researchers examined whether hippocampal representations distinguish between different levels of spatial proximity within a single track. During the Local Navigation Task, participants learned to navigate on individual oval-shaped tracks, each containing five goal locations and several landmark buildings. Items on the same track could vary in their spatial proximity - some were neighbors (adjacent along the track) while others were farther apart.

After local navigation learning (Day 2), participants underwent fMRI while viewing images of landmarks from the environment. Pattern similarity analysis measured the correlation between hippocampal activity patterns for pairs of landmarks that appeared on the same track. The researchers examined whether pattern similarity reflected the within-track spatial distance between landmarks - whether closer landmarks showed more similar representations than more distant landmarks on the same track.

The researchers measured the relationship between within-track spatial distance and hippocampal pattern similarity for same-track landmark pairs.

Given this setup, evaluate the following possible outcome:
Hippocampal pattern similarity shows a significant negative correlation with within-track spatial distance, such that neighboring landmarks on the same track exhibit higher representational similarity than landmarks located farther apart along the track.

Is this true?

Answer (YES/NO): NO